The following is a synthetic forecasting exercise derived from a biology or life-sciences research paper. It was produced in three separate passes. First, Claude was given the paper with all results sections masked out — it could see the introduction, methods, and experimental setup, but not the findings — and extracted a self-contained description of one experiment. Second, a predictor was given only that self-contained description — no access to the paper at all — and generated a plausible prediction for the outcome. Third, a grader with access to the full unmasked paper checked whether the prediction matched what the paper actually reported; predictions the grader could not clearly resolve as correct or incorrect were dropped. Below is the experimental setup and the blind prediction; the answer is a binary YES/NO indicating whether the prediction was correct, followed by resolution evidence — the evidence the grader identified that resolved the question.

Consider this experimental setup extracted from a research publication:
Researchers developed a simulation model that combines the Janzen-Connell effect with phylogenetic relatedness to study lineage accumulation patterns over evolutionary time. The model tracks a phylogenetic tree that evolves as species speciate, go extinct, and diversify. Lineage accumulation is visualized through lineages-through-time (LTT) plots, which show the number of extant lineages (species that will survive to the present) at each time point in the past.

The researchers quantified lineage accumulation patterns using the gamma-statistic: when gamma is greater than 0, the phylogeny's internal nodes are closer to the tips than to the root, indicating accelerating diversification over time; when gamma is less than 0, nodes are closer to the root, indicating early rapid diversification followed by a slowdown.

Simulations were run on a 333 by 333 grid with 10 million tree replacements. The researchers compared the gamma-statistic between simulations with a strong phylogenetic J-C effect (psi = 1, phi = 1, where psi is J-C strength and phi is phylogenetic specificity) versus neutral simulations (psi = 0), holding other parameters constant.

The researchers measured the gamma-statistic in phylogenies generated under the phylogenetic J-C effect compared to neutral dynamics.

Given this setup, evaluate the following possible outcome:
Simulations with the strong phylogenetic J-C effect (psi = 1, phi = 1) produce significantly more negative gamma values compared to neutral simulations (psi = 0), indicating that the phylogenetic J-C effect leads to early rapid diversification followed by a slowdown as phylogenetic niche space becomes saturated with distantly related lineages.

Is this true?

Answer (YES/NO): YES